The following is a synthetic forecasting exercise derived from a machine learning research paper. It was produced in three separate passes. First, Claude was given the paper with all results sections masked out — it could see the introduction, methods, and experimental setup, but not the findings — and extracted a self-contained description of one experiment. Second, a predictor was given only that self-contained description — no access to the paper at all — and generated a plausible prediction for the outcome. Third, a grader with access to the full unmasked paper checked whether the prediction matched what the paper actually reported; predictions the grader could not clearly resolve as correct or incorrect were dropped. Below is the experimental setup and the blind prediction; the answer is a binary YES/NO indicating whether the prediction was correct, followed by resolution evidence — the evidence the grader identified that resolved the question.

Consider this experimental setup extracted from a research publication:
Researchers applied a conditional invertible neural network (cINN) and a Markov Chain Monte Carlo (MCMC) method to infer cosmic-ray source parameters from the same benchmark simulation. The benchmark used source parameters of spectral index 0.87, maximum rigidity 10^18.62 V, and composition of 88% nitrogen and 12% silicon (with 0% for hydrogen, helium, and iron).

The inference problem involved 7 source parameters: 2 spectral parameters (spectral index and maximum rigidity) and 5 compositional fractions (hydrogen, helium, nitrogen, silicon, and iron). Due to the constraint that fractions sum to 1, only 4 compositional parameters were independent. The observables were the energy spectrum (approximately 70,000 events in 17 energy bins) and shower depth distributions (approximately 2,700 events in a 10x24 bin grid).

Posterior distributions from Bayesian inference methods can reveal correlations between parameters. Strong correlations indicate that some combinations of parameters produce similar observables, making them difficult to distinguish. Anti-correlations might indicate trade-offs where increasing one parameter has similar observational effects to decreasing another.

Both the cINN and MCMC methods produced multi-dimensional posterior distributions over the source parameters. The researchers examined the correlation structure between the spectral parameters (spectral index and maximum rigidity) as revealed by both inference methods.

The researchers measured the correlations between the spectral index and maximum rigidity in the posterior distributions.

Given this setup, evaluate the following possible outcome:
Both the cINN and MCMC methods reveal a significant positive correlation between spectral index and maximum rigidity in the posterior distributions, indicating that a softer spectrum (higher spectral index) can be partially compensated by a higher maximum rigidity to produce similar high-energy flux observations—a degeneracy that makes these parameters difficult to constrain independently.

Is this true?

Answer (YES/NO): YES